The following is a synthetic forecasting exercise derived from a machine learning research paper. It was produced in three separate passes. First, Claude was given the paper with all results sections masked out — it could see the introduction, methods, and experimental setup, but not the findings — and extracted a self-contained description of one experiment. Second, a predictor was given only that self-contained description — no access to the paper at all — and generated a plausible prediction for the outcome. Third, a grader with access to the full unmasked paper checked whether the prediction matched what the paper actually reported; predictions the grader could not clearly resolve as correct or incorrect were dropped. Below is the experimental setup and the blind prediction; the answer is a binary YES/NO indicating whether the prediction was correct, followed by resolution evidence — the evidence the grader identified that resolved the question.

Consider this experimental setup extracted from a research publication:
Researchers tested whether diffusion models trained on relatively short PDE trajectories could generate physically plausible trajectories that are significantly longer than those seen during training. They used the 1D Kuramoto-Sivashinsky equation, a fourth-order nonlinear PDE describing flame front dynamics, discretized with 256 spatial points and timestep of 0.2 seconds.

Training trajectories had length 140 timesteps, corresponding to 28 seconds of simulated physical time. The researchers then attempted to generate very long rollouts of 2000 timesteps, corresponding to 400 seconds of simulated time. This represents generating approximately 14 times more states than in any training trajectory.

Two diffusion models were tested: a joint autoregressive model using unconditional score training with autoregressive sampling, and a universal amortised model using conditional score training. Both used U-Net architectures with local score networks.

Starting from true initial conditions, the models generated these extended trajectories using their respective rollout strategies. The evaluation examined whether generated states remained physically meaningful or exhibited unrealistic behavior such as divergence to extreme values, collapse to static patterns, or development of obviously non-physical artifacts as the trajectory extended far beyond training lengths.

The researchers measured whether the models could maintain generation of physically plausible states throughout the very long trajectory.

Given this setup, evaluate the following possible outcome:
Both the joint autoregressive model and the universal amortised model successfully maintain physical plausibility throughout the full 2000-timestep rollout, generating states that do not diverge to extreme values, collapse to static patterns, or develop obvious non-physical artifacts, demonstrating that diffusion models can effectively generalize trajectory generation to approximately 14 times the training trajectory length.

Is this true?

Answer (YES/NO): YES